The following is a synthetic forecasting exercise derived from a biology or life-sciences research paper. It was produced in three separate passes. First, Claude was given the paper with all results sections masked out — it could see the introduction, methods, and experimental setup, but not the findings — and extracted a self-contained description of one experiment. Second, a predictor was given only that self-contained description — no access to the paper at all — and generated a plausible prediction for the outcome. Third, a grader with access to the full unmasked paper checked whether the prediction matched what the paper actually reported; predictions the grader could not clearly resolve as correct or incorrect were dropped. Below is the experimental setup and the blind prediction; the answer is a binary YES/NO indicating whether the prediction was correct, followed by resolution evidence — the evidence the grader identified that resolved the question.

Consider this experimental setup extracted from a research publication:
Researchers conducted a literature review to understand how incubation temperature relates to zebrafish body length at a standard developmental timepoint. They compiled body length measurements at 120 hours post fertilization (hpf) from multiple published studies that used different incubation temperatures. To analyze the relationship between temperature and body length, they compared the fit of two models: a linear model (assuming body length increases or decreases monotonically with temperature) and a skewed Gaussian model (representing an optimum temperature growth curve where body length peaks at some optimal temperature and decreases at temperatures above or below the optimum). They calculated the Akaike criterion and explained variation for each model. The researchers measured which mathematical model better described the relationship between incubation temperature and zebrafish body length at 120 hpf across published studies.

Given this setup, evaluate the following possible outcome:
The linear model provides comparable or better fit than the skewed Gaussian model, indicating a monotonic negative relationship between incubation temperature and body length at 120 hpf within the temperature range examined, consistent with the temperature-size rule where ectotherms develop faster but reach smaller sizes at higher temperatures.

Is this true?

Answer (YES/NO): NO